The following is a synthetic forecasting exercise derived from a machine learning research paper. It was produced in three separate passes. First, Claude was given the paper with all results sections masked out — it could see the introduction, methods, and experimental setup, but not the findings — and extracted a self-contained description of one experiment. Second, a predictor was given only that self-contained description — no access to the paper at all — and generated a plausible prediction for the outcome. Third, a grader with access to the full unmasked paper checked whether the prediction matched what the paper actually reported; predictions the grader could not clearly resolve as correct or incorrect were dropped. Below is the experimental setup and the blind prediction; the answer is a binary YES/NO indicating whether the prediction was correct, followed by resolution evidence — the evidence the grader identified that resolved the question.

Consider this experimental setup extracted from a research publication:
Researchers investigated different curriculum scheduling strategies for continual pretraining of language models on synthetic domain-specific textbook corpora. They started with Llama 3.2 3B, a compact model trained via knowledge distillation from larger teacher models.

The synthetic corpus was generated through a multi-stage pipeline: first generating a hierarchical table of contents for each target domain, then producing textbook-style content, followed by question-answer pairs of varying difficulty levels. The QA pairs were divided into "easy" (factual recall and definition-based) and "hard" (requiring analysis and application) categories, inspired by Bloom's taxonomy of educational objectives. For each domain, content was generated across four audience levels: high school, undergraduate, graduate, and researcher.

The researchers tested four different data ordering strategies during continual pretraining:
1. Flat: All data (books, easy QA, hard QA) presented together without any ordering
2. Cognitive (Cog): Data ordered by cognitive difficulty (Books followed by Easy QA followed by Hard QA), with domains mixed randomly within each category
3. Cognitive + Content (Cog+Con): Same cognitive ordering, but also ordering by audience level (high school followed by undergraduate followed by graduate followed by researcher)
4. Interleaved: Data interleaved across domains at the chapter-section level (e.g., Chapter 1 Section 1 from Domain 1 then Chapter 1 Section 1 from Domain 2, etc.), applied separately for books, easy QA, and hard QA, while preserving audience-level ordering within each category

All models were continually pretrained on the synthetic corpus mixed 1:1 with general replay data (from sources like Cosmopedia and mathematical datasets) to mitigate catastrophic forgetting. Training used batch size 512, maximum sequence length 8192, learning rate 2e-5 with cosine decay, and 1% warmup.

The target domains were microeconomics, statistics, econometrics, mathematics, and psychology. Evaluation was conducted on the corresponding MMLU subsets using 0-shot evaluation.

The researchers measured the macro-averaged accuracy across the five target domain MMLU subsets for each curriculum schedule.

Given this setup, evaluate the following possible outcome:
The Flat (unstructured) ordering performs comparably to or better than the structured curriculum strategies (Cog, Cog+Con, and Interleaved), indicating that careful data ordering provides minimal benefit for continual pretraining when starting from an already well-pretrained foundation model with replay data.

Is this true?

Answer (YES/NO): NO